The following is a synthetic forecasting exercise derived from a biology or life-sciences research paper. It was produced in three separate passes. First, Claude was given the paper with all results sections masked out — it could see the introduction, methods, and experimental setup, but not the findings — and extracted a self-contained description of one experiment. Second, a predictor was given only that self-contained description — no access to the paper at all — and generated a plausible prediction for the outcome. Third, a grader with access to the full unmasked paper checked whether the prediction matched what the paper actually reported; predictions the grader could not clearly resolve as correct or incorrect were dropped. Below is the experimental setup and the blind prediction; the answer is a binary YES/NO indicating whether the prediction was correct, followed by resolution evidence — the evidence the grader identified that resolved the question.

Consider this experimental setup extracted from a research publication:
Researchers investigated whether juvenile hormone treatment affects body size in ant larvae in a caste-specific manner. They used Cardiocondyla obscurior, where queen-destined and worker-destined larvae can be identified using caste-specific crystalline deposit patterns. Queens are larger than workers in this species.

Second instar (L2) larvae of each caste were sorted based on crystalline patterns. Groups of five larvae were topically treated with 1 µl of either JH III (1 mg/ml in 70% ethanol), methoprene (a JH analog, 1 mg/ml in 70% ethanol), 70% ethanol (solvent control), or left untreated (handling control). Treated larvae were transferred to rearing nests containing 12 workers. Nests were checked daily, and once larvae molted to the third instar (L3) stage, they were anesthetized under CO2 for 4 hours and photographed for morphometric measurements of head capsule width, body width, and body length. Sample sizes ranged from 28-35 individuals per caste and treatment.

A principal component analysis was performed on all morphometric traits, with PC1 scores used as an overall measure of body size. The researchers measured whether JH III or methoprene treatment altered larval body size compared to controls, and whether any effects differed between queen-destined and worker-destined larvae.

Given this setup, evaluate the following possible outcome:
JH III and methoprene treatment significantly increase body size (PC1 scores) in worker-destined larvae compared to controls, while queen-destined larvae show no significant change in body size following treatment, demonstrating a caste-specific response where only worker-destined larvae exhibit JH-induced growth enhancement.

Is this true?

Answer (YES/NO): NO